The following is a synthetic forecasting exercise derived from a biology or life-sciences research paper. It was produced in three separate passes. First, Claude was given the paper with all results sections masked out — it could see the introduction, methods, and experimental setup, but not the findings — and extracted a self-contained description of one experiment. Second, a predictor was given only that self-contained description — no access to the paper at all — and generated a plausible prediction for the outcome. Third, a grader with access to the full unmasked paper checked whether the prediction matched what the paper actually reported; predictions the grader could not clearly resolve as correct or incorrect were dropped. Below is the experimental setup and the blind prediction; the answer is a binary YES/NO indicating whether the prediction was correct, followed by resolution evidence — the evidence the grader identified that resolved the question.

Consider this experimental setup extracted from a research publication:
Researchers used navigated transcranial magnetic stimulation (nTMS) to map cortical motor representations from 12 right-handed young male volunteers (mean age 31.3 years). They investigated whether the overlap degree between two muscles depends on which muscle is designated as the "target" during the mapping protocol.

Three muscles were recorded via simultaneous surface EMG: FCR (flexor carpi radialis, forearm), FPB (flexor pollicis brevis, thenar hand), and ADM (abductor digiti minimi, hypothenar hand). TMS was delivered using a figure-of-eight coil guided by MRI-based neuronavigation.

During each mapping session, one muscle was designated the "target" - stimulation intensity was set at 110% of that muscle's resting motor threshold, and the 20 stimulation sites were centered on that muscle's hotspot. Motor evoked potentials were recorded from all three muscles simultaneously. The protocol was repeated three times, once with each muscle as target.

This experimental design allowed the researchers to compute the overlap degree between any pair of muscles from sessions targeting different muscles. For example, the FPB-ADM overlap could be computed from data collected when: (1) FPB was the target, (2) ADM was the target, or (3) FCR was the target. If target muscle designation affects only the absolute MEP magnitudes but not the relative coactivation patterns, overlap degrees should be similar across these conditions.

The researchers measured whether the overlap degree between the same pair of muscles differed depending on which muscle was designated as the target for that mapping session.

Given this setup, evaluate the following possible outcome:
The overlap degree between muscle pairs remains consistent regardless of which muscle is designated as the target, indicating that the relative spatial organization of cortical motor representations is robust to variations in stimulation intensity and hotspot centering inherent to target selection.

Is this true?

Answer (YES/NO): NO